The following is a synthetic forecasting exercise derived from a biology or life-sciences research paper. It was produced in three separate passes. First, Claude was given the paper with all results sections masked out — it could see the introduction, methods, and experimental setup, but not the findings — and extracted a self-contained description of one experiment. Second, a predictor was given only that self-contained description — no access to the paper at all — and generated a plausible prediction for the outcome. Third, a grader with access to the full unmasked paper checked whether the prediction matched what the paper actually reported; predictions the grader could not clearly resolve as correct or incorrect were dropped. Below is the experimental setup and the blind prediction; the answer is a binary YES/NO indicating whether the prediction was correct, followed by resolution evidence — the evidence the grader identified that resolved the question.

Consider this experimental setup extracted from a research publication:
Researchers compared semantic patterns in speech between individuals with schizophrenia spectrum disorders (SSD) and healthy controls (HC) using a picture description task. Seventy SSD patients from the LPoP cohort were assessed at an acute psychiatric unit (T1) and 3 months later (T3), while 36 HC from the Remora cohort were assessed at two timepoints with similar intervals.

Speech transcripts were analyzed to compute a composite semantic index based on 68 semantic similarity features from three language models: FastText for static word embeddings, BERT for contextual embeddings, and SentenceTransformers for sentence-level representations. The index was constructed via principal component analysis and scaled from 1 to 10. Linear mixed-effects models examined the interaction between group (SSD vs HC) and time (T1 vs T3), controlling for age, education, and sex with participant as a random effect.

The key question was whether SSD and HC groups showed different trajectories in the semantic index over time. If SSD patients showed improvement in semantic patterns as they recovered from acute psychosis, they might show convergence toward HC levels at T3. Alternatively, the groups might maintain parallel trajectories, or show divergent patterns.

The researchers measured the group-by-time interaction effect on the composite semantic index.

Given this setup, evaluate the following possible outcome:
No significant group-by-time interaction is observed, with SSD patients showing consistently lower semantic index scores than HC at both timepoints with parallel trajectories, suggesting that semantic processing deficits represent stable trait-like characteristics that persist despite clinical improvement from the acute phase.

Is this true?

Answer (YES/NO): NO